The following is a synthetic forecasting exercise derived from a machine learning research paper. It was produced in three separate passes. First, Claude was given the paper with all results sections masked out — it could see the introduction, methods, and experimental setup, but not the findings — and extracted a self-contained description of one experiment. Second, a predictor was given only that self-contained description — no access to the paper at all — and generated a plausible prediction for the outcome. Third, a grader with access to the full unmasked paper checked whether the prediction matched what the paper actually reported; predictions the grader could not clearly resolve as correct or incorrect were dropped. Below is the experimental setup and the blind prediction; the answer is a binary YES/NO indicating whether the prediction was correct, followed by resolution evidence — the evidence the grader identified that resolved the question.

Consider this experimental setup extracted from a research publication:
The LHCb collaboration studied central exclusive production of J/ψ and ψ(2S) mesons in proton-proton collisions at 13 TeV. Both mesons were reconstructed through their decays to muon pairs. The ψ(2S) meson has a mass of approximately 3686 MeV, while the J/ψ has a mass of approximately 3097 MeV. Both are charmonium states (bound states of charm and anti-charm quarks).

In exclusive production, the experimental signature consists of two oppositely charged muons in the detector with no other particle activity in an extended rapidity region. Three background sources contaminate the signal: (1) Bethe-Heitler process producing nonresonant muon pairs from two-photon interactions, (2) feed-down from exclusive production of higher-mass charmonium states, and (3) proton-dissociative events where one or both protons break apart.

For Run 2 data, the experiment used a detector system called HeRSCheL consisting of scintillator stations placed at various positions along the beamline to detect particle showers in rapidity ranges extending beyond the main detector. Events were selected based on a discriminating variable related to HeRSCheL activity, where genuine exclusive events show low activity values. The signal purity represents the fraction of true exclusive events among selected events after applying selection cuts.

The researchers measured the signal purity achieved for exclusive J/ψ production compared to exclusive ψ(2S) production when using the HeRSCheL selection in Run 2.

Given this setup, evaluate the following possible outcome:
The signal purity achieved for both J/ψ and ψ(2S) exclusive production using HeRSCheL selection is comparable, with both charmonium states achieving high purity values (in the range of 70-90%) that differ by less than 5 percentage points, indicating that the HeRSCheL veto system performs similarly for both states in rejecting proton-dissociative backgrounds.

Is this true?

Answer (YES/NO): YES